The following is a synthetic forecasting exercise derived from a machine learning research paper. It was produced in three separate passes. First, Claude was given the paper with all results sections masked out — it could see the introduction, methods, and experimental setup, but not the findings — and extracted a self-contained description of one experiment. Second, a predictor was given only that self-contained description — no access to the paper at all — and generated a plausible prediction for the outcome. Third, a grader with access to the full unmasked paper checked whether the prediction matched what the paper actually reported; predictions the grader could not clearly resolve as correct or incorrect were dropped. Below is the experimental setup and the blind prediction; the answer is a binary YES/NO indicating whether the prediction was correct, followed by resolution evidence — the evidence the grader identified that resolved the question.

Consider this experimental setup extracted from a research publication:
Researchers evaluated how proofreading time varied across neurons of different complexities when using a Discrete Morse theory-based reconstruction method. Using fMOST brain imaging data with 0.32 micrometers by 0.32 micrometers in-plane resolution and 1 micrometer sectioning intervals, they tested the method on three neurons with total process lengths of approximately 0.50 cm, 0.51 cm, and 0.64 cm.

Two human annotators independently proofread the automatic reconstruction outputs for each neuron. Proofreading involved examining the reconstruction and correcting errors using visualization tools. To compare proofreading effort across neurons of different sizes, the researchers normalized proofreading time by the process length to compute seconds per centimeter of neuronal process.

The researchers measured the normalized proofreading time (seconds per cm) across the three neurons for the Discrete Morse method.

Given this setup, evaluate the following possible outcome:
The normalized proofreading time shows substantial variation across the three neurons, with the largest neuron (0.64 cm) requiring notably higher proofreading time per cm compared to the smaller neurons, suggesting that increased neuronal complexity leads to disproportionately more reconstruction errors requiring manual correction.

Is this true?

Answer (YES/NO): NO